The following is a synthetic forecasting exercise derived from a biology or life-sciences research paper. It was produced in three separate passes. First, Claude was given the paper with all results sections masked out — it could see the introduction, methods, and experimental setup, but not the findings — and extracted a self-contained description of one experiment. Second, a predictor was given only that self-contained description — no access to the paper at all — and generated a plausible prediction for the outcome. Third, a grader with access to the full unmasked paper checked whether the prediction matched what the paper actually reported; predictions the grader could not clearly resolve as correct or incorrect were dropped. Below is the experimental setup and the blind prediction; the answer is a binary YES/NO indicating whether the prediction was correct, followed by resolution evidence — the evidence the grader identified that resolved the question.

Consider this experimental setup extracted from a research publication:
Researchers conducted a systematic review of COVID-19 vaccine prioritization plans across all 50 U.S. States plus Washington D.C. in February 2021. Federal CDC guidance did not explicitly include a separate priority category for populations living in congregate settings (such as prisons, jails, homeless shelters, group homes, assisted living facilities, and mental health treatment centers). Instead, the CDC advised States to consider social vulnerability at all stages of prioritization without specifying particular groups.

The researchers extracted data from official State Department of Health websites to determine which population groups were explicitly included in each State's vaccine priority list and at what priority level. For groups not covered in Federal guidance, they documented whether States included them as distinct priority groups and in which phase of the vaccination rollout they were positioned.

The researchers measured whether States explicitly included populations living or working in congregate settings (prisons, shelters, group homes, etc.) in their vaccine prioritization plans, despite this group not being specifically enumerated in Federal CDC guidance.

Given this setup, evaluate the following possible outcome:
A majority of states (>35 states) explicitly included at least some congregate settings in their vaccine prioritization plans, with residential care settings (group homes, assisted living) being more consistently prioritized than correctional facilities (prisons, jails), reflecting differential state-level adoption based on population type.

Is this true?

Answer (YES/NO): NO